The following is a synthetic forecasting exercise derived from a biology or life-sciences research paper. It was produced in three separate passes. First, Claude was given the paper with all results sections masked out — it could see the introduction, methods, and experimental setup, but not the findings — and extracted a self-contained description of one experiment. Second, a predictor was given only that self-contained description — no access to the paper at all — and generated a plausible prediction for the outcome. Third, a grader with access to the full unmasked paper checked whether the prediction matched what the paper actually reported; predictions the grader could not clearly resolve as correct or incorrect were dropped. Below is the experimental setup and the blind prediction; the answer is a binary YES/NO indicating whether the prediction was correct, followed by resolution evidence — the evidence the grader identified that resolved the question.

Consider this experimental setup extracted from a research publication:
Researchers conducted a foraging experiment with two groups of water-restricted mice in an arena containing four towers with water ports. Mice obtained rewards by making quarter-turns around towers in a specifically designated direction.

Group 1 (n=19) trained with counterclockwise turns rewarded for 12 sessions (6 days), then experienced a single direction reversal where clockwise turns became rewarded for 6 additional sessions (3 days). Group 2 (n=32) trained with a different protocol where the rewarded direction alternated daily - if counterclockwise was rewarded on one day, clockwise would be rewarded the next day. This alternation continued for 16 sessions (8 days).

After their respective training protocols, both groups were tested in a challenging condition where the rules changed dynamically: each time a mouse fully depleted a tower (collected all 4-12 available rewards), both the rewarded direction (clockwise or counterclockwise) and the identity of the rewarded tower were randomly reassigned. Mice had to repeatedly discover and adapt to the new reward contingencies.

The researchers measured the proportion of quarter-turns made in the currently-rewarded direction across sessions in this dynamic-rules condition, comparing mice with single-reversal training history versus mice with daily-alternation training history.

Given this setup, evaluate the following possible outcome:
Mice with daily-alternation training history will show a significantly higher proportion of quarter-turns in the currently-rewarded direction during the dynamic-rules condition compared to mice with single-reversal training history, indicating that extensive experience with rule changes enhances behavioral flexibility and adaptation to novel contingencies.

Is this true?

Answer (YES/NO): YES